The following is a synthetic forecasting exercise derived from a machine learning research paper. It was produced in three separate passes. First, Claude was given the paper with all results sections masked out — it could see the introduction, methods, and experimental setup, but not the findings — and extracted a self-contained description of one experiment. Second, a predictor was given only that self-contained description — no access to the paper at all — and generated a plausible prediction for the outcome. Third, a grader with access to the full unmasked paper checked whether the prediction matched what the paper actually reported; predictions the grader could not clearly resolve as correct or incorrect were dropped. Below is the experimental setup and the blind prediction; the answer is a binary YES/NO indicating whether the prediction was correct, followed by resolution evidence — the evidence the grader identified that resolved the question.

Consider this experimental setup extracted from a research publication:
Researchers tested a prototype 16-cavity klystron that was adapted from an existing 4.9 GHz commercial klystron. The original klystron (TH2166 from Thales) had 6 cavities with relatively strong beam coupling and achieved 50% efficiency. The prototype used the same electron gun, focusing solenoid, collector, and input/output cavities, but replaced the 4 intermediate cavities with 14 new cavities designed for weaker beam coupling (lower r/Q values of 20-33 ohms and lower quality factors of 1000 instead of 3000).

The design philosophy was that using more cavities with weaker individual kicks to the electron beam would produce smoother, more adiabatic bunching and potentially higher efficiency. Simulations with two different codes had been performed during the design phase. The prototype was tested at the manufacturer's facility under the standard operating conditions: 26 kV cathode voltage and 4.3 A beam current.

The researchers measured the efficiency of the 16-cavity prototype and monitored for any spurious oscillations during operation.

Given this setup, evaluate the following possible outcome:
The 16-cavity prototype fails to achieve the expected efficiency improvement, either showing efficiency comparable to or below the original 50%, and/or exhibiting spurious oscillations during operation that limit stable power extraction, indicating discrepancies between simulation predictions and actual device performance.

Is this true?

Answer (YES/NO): YES